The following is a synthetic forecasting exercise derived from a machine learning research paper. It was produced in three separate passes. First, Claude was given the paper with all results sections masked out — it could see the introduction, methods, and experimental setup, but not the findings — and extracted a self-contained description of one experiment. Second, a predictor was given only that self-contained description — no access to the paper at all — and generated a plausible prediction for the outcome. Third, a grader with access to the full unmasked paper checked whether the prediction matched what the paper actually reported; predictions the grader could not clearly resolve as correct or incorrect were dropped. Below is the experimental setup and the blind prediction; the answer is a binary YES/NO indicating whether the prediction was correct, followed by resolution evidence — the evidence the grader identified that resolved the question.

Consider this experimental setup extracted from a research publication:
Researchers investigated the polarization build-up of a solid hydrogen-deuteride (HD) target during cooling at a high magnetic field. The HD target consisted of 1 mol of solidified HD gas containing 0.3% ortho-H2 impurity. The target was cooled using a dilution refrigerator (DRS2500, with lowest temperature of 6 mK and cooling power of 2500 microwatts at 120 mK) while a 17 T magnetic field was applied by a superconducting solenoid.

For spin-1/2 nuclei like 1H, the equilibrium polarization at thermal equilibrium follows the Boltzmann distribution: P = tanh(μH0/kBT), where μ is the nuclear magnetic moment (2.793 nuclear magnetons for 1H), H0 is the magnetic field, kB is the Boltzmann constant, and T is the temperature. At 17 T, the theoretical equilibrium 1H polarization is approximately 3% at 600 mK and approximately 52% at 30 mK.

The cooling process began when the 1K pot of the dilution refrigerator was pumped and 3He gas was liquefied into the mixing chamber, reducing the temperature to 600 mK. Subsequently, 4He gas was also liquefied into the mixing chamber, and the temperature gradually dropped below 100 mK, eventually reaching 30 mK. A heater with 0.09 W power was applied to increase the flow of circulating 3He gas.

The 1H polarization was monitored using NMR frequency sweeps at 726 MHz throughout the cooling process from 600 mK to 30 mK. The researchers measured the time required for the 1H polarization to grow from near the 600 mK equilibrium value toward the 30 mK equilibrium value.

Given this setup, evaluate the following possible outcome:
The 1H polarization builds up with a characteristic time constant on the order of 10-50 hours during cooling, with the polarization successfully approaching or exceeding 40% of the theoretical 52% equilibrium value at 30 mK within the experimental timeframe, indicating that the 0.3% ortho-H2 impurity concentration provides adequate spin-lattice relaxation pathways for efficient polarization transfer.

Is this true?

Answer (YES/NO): NO